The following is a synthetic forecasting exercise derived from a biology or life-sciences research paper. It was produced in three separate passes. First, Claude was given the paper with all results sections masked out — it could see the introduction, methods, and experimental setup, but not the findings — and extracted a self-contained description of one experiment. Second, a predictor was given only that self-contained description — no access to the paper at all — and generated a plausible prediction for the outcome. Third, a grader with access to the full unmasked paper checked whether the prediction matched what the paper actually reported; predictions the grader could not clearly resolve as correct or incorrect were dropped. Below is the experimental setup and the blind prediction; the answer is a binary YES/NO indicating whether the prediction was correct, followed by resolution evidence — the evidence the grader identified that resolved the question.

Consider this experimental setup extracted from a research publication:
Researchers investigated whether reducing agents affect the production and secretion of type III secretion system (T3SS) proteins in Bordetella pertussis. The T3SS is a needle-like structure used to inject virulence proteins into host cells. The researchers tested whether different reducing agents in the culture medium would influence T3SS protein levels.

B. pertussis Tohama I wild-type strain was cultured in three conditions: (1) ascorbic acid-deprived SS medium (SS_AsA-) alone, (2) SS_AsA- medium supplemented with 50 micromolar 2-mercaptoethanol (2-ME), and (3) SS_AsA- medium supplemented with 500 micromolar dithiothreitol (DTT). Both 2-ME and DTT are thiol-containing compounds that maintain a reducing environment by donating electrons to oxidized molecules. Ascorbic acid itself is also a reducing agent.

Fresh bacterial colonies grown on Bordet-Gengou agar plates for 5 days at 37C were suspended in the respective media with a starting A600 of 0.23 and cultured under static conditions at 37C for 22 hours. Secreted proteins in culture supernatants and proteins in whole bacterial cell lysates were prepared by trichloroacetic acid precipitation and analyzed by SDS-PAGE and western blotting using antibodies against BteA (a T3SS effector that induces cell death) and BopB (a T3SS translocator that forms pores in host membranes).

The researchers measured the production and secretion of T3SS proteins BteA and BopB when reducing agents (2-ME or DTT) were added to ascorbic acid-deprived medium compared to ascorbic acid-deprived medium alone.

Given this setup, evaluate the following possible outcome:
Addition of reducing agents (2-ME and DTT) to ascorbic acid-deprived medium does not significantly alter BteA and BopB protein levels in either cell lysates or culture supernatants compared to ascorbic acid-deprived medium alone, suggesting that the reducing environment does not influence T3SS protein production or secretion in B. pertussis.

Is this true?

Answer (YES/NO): NO